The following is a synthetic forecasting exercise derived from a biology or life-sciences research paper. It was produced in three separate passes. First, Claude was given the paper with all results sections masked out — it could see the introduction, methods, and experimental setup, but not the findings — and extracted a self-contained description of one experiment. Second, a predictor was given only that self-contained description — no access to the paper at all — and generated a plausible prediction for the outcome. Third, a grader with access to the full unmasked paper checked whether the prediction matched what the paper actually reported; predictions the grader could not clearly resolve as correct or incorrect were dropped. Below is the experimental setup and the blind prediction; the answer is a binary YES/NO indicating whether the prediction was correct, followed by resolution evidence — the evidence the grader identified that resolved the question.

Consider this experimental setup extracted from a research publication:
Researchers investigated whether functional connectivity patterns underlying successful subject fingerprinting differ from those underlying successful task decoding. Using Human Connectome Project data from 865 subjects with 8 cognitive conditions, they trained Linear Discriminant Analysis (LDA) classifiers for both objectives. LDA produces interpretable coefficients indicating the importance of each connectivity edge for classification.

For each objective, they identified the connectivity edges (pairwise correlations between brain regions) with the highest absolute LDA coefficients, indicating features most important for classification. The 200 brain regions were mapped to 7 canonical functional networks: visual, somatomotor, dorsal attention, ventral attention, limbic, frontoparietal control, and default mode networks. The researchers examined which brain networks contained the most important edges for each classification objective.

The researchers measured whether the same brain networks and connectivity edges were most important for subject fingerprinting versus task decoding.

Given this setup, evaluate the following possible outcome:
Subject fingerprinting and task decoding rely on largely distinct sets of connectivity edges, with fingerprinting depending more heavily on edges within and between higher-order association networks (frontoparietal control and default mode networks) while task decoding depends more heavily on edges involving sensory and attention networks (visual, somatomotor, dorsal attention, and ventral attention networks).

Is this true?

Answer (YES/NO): NO